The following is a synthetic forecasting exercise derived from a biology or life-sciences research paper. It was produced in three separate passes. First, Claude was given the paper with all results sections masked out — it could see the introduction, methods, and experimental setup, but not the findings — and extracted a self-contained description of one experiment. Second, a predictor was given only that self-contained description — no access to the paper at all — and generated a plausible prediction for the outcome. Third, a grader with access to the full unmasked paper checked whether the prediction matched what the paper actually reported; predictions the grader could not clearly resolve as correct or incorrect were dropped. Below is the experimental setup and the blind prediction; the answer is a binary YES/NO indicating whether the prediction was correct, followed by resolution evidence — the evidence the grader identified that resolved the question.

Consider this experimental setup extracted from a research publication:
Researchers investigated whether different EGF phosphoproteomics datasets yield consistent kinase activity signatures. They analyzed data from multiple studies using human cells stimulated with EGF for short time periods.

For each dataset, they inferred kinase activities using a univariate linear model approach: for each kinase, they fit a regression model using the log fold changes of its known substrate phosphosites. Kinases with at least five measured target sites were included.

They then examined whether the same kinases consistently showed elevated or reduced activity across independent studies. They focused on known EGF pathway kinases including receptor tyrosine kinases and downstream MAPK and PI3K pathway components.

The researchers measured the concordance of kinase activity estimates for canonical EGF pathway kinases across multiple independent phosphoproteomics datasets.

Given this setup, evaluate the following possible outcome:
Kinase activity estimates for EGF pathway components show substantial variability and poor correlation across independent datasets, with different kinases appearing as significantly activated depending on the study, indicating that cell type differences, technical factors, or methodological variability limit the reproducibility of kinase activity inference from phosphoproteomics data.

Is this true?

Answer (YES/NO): NO